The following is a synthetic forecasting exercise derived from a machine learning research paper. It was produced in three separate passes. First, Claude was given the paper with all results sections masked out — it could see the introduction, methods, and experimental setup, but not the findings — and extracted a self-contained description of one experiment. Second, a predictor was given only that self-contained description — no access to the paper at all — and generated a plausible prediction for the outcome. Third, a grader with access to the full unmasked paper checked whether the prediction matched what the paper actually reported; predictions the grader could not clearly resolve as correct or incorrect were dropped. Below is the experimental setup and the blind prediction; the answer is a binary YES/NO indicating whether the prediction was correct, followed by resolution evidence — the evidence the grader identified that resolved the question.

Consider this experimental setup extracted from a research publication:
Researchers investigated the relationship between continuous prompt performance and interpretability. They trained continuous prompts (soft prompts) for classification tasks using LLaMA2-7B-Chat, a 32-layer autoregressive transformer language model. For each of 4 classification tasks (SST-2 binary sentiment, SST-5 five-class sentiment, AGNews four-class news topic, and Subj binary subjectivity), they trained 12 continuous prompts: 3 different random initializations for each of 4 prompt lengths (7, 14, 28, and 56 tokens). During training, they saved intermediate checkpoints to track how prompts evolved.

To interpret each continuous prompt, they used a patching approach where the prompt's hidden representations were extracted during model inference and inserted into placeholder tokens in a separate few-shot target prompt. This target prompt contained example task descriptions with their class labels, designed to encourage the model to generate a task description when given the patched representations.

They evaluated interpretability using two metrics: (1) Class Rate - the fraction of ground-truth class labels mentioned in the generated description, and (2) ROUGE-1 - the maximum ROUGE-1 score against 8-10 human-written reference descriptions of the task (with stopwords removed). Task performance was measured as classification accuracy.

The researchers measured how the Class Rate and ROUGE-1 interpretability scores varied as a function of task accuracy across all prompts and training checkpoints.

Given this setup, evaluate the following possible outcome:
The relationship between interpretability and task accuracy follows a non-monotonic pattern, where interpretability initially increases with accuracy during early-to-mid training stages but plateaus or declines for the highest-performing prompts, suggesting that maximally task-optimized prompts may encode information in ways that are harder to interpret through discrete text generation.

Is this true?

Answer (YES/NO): NO